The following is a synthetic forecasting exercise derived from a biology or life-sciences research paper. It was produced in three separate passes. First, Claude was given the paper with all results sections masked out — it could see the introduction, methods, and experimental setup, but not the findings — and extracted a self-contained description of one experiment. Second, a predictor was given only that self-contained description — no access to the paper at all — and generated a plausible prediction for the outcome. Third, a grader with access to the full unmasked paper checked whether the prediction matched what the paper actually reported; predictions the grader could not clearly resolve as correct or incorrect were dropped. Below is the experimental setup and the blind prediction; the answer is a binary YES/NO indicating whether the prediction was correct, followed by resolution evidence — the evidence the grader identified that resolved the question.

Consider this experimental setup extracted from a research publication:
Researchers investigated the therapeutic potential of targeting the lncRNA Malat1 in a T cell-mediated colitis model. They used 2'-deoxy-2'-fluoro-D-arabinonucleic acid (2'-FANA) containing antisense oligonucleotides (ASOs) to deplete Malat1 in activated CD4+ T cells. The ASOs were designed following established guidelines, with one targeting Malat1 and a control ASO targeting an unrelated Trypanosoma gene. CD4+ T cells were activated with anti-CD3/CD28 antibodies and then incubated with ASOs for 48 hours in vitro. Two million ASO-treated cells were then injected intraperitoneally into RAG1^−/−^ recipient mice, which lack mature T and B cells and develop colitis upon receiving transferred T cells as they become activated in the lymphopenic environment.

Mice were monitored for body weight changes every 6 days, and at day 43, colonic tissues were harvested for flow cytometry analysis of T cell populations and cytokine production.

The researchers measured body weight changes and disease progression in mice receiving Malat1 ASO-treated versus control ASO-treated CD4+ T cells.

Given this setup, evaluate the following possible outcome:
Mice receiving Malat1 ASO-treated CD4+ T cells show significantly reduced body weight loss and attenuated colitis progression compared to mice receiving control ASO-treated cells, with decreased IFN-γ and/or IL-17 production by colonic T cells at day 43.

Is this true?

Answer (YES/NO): NO